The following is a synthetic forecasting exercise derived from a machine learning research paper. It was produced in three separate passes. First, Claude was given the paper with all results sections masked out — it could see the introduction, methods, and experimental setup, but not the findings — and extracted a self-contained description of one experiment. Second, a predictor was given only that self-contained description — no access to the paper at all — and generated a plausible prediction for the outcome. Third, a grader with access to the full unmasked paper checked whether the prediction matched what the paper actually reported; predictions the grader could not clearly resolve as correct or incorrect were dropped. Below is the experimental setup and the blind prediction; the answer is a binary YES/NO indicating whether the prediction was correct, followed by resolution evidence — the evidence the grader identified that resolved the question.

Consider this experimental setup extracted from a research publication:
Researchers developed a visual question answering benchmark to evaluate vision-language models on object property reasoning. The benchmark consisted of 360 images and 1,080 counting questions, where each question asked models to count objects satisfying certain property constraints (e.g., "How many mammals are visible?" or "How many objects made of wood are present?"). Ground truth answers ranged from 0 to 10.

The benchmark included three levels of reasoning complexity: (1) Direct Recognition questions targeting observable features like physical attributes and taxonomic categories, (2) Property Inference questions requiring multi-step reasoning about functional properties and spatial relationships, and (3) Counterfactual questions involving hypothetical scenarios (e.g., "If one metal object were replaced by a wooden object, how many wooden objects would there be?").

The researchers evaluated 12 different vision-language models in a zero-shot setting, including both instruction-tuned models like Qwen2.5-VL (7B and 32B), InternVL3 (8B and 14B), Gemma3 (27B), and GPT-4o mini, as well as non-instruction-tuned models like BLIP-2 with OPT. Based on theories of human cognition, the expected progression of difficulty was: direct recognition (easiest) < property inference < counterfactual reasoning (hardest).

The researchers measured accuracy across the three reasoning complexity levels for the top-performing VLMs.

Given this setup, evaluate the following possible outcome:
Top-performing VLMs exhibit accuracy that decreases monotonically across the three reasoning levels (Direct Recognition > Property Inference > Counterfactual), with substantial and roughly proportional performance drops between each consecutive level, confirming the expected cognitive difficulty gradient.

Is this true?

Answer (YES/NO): NO